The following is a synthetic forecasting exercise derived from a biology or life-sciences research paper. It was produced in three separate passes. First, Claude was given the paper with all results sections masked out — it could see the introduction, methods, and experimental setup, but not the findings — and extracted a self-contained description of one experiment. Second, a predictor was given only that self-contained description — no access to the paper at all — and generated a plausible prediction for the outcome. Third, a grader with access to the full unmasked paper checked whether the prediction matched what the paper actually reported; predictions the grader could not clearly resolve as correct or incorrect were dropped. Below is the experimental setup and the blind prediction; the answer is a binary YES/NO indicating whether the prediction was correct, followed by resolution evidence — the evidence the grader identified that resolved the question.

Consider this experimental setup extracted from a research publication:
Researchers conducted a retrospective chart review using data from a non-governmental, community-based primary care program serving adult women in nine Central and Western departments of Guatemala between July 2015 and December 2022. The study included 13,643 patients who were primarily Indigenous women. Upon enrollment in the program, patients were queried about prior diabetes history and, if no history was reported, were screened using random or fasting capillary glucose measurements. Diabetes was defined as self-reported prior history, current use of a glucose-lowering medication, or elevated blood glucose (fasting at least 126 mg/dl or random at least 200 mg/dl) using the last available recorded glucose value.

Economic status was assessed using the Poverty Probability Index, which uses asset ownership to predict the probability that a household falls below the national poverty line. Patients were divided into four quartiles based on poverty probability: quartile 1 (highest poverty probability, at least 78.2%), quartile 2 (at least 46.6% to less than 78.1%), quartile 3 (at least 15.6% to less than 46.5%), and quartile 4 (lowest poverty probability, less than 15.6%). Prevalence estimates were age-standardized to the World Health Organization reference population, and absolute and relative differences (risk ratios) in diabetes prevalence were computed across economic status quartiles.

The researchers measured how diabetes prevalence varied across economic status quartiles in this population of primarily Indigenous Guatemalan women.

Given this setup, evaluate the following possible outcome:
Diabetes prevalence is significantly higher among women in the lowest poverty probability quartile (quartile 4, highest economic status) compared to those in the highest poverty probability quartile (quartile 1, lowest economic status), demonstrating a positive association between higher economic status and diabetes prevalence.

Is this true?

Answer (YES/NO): YES